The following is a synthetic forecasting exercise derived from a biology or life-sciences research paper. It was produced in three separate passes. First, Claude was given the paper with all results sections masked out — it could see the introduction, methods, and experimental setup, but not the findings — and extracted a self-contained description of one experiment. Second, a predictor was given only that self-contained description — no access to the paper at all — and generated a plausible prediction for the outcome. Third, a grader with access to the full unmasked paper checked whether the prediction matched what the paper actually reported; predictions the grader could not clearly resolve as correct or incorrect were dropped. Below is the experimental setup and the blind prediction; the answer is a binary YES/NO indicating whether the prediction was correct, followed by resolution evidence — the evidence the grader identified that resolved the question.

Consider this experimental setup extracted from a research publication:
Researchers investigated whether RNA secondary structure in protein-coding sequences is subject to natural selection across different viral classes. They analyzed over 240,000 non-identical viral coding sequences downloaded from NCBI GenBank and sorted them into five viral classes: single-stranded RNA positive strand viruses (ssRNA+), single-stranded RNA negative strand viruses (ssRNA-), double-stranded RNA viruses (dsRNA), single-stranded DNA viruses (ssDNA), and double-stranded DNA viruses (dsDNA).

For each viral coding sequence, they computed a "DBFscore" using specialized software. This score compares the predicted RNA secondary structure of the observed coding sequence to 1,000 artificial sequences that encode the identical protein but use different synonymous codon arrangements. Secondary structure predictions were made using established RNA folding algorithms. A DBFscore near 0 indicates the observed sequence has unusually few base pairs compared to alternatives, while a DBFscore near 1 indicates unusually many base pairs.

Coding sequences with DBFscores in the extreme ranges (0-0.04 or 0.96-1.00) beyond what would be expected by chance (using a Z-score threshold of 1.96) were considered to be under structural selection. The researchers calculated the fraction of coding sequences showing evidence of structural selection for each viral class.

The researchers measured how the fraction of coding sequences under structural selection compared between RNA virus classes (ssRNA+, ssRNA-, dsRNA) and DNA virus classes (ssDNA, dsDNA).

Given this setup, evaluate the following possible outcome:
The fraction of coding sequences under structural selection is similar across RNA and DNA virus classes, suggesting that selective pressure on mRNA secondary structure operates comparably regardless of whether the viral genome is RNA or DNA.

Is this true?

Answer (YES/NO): NO